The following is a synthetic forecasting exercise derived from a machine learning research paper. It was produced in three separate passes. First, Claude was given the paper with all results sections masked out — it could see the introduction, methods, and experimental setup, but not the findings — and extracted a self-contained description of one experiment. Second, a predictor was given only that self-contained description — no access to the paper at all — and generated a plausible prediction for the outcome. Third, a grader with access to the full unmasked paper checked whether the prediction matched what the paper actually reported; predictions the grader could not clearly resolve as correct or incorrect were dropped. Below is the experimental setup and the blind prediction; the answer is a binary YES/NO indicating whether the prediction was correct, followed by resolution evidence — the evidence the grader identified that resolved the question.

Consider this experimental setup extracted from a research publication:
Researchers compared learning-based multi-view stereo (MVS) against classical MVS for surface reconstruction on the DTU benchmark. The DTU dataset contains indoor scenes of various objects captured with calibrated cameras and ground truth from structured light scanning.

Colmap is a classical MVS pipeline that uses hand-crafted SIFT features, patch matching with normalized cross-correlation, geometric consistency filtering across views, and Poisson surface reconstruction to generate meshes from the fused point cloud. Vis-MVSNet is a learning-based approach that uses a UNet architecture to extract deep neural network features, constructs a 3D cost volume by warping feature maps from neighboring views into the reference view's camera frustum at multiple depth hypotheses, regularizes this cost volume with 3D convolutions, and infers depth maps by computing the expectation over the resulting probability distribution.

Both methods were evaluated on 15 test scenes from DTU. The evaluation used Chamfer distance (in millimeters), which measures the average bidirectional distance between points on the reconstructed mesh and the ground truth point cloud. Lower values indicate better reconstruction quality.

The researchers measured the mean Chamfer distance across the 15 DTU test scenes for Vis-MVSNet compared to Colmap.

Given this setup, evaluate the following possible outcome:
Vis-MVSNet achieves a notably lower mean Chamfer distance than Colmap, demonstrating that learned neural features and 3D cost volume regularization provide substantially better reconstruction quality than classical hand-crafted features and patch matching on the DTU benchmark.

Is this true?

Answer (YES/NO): YES